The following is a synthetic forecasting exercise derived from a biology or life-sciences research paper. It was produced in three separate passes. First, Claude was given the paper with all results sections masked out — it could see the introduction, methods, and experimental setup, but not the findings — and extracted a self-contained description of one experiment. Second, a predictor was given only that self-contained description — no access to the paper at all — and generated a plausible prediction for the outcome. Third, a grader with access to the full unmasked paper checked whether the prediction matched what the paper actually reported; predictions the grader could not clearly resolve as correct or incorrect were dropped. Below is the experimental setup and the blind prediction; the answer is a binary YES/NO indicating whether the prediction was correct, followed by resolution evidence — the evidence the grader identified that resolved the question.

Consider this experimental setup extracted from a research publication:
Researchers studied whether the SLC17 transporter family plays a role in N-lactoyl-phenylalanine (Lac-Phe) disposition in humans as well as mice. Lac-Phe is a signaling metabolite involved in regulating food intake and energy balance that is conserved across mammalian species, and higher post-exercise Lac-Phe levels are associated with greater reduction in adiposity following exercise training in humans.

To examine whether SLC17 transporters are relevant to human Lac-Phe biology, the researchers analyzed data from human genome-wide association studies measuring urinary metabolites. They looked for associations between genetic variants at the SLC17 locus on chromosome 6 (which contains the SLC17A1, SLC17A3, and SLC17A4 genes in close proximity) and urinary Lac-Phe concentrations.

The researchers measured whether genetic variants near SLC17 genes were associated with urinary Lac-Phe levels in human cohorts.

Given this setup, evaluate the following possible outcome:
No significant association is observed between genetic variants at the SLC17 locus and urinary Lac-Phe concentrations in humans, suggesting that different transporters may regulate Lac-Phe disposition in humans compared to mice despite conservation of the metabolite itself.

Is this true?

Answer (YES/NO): NO